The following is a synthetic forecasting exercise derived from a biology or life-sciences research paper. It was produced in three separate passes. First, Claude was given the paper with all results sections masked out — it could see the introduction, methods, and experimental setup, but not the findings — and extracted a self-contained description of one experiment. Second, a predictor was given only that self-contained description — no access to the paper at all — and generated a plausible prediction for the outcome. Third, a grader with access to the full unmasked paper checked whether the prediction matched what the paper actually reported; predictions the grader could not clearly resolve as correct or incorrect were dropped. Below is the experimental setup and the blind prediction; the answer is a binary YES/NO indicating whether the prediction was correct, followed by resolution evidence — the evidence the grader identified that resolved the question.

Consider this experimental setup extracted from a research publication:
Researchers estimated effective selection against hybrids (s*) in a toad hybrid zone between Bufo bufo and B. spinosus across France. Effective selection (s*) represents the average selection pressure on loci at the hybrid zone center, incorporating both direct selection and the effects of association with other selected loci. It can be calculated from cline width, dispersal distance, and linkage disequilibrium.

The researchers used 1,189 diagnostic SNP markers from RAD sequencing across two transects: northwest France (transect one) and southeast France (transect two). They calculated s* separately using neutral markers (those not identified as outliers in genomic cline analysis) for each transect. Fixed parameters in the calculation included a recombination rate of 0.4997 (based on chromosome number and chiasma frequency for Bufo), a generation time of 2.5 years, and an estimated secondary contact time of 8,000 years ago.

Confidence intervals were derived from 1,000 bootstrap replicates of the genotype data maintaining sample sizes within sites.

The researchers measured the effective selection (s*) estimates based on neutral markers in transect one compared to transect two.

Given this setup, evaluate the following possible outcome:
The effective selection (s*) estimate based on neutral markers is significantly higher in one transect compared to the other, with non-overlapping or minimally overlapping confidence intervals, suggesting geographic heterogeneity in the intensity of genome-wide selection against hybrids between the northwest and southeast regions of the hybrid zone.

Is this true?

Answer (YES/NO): YES